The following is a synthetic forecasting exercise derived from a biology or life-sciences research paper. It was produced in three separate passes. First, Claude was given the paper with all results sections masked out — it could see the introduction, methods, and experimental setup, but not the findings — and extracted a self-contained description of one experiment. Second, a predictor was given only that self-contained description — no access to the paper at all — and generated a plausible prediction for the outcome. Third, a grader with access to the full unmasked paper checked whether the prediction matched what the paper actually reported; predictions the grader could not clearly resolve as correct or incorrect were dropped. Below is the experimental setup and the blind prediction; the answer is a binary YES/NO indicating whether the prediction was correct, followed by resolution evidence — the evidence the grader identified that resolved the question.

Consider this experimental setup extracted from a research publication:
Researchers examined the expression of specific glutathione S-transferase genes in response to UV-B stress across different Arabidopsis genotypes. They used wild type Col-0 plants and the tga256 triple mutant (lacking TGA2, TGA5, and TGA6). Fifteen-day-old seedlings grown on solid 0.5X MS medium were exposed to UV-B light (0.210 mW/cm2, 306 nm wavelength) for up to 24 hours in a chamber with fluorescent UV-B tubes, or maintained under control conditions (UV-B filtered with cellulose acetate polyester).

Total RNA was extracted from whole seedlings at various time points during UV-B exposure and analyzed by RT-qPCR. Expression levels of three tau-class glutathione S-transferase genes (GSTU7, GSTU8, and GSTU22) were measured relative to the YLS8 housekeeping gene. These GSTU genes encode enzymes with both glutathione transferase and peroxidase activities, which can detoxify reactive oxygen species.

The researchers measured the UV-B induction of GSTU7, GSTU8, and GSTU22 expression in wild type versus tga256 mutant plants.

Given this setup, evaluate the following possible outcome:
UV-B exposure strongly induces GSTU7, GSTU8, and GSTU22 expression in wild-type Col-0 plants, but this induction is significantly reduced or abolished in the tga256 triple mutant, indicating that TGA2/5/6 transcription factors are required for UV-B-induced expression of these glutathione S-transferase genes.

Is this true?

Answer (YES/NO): YES